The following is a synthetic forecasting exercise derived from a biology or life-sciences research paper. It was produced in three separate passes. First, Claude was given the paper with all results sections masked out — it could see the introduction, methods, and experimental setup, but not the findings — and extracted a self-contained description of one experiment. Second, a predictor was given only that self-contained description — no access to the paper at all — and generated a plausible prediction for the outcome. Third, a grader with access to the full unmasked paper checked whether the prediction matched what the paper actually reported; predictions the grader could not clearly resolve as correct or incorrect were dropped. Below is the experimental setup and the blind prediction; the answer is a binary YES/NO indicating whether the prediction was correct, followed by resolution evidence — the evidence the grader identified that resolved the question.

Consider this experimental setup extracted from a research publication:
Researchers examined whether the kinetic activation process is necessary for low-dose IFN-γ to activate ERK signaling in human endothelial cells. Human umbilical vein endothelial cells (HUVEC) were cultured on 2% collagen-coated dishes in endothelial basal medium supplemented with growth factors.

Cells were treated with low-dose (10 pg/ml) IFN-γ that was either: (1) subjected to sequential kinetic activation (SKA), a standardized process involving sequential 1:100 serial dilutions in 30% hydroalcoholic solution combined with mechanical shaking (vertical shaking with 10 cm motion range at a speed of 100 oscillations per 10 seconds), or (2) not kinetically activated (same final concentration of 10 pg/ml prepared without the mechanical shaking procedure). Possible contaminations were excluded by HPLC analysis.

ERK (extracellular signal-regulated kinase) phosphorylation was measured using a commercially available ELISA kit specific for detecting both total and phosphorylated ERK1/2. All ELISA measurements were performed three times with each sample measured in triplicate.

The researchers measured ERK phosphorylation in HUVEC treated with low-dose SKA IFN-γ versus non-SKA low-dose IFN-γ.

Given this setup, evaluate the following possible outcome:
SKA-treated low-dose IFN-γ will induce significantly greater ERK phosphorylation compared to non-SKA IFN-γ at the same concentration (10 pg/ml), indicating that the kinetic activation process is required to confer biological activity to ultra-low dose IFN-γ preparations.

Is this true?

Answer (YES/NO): YES